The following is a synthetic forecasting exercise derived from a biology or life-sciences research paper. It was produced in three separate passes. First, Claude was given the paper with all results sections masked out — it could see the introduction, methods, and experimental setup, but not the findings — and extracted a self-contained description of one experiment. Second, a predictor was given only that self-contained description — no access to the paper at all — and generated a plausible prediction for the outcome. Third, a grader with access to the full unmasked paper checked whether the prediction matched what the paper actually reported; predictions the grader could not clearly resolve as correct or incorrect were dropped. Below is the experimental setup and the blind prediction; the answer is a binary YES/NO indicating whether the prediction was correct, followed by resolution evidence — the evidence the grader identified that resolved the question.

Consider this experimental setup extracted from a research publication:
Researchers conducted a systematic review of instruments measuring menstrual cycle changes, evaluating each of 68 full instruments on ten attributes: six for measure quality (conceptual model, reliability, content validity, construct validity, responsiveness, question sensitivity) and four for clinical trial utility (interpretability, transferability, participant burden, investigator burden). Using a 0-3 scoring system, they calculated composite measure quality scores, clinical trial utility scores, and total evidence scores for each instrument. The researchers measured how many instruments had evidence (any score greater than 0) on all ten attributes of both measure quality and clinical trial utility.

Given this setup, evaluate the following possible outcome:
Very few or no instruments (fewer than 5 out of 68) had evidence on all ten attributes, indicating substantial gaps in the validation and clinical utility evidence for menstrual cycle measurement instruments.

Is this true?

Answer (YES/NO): YES